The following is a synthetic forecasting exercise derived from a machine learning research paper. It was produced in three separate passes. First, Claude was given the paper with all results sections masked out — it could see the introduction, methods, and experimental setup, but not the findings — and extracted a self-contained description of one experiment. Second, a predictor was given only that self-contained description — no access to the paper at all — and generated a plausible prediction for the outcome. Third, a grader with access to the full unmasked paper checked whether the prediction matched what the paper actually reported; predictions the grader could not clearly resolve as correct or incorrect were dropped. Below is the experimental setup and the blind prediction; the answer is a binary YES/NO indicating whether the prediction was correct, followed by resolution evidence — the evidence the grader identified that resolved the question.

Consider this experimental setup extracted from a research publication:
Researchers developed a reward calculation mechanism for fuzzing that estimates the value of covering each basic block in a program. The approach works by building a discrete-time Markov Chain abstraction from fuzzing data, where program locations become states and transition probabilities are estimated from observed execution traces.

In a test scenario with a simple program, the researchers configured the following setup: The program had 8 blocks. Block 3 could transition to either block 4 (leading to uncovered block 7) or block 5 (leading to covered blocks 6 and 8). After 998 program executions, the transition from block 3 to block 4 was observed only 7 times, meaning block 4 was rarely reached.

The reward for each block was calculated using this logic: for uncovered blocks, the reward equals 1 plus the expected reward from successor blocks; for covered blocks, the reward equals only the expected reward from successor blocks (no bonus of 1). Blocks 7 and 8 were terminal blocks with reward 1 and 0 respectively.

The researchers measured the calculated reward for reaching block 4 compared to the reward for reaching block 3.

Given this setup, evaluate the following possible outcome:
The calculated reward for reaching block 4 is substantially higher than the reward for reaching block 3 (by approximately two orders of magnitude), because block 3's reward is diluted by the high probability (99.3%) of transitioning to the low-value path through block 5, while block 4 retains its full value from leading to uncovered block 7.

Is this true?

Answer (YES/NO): NO